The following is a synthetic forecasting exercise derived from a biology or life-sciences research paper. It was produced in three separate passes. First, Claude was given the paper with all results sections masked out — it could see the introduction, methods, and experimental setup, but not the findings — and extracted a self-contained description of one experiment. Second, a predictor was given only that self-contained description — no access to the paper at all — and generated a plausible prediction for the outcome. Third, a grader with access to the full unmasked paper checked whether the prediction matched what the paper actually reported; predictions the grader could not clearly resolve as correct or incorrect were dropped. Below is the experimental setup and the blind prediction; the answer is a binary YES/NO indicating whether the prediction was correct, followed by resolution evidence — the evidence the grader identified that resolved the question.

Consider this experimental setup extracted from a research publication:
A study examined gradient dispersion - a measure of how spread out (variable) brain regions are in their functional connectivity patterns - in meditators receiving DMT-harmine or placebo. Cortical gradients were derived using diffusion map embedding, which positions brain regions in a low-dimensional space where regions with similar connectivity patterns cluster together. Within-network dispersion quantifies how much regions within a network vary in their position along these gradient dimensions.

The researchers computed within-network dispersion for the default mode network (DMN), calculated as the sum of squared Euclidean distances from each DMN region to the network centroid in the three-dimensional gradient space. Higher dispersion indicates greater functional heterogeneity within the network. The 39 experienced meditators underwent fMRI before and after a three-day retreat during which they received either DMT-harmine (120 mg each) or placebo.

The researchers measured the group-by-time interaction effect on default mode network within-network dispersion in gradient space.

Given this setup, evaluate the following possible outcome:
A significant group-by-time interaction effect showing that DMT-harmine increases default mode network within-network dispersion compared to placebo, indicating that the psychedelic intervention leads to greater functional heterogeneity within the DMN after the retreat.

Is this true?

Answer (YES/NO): NO